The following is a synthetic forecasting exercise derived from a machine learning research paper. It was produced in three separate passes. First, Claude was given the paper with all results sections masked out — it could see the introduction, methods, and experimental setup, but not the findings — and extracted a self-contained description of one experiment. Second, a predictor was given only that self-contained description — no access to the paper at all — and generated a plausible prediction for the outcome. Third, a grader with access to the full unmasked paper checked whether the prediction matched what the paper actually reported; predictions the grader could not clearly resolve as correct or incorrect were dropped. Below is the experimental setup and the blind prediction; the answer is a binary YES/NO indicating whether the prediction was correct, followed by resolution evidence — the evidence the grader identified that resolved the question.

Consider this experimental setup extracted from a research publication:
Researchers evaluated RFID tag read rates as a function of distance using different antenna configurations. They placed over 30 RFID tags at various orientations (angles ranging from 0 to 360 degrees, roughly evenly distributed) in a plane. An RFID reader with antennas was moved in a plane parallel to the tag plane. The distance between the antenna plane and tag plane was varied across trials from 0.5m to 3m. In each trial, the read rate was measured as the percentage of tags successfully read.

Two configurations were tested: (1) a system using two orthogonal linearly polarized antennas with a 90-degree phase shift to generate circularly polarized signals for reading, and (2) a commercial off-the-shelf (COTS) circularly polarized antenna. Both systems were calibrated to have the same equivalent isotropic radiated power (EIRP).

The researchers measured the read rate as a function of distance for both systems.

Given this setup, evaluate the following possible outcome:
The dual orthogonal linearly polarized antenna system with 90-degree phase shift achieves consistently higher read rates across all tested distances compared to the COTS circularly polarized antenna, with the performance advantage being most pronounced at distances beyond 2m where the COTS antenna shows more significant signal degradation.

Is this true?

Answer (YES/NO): NO